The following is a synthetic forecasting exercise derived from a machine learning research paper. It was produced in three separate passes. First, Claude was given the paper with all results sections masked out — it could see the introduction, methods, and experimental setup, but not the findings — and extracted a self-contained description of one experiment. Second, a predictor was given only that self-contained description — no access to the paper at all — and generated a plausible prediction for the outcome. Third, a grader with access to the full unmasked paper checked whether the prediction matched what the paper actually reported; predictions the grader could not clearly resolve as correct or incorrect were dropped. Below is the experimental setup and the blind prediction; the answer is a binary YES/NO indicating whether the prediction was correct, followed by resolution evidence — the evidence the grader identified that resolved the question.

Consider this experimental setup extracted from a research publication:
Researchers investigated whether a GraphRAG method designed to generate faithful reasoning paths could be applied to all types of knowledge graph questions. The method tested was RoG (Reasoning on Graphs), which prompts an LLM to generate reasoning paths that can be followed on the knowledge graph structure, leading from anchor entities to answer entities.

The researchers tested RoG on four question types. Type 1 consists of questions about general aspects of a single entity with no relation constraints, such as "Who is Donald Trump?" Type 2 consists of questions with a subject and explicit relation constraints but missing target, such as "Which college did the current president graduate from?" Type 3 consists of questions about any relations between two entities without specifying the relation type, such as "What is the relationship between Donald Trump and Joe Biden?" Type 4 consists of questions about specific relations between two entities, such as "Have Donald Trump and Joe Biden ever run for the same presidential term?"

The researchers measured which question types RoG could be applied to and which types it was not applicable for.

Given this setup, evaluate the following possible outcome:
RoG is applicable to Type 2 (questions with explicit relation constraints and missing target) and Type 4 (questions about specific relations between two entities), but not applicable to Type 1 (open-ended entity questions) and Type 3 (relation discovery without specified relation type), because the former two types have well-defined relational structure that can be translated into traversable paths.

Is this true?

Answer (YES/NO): NO